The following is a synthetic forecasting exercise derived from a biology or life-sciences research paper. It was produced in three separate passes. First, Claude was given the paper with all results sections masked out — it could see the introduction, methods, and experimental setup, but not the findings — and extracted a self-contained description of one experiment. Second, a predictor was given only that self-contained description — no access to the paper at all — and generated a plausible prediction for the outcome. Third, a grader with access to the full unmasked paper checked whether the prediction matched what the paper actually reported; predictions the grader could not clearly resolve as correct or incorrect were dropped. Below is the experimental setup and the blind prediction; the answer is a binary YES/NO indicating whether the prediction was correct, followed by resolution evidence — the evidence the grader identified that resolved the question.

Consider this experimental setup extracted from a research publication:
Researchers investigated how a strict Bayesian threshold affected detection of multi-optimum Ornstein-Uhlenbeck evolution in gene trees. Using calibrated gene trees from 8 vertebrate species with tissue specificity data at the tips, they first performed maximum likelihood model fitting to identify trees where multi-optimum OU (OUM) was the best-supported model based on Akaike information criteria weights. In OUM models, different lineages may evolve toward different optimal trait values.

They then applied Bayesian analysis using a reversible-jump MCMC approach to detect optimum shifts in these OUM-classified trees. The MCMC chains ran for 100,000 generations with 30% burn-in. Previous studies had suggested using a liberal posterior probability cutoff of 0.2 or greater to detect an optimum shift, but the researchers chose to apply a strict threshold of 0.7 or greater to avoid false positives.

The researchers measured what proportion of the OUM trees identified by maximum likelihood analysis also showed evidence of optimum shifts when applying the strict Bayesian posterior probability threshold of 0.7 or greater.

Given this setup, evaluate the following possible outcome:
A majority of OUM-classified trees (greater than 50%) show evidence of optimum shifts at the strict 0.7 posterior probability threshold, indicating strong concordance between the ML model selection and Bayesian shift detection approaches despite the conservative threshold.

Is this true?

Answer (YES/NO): YES